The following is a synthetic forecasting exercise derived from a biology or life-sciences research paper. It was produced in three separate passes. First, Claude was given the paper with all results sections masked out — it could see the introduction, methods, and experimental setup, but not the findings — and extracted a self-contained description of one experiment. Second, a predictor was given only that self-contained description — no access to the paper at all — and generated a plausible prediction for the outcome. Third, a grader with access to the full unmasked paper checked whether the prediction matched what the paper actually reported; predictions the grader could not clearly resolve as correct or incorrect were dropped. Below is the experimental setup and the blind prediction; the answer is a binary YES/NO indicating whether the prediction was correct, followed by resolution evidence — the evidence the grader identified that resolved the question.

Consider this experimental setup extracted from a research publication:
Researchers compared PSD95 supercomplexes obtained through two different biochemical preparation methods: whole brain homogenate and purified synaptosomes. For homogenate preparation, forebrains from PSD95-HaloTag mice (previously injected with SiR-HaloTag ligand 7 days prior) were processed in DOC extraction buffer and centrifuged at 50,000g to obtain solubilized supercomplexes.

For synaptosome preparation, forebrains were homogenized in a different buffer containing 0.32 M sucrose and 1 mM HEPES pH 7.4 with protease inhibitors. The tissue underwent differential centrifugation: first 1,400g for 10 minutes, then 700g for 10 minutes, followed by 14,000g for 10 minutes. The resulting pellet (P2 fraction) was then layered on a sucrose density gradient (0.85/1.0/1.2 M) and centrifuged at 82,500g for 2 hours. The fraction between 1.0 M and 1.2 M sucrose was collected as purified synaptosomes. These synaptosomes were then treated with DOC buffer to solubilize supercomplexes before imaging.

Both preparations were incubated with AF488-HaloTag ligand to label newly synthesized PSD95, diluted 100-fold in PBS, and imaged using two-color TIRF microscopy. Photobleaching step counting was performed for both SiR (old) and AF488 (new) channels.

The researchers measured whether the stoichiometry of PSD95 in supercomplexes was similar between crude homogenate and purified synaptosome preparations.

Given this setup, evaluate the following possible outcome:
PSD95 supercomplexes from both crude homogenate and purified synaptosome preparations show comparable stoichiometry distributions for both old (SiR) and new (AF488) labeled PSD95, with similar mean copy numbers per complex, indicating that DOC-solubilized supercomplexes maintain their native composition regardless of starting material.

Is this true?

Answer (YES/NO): YES